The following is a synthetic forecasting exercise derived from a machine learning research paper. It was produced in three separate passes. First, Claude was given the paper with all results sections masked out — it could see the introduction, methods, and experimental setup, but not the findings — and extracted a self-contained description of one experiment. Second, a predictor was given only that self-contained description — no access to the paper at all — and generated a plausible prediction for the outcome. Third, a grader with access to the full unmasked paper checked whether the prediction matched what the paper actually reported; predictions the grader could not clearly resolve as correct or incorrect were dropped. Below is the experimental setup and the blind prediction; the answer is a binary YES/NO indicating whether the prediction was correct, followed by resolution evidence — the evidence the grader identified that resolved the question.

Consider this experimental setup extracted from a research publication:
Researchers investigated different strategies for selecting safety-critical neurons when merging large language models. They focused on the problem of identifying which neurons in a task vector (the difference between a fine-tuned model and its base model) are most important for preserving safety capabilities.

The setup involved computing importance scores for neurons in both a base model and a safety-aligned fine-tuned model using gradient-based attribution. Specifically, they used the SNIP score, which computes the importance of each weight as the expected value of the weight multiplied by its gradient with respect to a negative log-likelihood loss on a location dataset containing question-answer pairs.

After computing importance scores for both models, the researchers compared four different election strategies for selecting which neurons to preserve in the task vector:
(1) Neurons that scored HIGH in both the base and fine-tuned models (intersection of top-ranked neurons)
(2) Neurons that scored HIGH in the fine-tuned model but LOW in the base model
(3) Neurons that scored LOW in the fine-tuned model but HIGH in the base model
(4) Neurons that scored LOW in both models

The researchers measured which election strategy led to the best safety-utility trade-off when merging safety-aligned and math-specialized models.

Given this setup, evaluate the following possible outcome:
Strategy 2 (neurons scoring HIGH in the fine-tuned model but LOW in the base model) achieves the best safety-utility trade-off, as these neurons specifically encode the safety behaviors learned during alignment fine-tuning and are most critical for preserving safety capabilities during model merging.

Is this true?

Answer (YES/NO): NO